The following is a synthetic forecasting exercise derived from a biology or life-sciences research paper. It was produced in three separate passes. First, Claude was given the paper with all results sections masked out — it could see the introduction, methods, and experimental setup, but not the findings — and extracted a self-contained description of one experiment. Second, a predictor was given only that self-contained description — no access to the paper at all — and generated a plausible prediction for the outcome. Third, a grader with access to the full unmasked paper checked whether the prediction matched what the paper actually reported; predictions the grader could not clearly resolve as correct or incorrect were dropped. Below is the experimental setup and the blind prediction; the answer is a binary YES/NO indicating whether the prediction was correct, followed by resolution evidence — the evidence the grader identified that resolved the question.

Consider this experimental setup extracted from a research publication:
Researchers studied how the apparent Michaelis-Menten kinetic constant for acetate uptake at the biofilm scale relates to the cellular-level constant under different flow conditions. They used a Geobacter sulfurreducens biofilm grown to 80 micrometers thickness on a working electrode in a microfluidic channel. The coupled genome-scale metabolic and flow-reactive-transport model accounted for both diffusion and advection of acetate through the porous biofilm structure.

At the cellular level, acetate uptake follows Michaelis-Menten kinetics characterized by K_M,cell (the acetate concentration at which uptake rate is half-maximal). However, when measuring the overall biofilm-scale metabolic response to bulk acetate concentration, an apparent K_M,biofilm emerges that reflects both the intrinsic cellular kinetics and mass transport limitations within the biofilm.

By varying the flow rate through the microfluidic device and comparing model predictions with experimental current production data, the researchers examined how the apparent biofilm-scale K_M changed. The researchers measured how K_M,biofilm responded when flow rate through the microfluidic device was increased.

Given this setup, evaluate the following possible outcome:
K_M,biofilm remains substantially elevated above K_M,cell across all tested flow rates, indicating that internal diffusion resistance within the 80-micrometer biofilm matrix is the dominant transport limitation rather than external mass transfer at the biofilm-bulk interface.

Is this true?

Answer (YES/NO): NO